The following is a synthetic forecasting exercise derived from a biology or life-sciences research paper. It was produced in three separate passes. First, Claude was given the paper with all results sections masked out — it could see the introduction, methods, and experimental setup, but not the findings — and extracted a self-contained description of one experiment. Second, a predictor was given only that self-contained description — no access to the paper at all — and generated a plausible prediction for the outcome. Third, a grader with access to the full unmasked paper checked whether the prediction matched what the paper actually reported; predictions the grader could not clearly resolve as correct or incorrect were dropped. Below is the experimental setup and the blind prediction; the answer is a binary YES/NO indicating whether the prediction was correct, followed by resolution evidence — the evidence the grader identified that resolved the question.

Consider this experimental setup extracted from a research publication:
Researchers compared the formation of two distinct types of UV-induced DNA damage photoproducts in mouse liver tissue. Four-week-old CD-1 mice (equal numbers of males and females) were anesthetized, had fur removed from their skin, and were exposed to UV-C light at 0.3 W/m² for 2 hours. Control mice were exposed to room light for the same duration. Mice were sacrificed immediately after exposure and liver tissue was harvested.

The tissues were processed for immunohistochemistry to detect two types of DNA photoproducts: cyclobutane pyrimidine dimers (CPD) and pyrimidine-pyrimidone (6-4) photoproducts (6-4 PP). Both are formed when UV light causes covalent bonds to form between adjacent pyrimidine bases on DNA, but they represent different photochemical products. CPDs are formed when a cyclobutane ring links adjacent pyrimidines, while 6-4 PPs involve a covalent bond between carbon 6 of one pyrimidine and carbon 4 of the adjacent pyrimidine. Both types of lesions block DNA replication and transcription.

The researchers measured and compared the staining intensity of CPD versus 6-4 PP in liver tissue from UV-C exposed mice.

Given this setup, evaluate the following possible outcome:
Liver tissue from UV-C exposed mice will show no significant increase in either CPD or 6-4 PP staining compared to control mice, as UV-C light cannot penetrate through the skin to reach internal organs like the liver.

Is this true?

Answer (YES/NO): NO